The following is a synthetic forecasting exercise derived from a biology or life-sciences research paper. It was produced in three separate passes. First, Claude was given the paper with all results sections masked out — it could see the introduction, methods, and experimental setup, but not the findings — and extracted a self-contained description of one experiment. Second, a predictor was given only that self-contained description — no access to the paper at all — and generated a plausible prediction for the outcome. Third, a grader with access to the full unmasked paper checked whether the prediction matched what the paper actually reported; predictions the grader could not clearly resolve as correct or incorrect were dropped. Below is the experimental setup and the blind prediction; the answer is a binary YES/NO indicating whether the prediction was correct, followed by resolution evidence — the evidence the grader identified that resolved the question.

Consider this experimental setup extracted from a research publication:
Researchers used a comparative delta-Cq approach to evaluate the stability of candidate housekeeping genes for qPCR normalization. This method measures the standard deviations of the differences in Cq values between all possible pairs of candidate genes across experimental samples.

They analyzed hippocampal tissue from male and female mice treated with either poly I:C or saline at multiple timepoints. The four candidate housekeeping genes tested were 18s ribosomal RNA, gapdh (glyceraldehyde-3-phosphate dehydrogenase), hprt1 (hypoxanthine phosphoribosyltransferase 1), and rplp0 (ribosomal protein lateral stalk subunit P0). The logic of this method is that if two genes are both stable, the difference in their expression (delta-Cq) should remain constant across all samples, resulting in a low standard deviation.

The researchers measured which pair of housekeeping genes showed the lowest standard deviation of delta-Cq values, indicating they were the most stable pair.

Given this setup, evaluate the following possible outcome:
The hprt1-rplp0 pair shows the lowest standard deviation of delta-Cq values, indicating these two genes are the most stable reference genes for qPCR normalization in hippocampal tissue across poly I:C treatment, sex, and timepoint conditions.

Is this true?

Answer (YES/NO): YES